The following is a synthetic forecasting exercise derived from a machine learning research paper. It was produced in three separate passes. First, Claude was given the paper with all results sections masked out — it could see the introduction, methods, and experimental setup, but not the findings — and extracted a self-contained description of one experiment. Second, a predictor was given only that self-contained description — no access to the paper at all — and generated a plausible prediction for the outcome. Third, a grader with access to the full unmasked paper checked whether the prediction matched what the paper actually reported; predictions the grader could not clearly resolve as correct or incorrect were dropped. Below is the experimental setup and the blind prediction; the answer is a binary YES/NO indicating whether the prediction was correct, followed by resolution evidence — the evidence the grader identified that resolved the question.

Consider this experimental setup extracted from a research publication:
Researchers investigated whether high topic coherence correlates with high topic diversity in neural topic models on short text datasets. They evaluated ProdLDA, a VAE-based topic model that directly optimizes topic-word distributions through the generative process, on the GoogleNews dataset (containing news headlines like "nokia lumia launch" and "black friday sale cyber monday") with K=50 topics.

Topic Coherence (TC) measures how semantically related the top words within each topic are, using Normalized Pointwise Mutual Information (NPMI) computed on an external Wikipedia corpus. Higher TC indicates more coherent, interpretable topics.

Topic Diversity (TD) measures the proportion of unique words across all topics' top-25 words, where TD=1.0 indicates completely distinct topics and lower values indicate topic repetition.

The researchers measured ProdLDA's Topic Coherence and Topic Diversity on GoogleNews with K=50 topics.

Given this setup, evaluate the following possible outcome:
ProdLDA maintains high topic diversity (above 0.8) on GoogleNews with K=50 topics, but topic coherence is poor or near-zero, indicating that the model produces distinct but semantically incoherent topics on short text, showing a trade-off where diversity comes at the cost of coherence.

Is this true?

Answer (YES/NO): NO